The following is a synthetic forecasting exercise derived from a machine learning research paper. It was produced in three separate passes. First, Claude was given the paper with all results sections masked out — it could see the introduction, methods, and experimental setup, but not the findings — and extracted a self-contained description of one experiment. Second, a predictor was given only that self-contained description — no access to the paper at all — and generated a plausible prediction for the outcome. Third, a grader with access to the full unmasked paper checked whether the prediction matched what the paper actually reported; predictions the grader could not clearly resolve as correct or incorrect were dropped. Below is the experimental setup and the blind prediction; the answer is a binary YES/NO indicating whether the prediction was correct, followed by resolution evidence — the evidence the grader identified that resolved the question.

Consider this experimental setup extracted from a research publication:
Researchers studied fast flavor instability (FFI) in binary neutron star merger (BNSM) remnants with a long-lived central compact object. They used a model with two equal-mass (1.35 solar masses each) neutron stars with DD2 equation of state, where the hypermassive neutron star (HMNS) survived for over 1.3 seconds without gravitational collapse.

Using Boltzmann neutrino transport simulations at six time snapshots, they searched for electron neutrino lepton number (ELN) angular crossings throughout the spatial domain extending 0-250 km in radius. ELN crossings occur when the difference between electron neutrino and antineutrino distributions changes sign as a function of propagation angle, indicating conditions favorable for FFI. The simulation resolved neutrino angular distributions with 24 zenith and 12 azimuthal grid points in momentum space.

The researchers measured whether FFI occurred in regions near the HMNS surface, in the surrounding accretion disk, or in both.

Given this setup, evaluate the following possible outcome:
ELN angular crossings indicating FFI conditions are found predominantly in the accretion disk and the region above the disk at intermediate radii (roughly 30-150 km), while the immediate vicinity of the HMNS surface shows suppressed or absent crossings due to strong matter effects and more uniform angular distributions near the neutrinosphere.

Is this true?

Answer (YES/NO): NO